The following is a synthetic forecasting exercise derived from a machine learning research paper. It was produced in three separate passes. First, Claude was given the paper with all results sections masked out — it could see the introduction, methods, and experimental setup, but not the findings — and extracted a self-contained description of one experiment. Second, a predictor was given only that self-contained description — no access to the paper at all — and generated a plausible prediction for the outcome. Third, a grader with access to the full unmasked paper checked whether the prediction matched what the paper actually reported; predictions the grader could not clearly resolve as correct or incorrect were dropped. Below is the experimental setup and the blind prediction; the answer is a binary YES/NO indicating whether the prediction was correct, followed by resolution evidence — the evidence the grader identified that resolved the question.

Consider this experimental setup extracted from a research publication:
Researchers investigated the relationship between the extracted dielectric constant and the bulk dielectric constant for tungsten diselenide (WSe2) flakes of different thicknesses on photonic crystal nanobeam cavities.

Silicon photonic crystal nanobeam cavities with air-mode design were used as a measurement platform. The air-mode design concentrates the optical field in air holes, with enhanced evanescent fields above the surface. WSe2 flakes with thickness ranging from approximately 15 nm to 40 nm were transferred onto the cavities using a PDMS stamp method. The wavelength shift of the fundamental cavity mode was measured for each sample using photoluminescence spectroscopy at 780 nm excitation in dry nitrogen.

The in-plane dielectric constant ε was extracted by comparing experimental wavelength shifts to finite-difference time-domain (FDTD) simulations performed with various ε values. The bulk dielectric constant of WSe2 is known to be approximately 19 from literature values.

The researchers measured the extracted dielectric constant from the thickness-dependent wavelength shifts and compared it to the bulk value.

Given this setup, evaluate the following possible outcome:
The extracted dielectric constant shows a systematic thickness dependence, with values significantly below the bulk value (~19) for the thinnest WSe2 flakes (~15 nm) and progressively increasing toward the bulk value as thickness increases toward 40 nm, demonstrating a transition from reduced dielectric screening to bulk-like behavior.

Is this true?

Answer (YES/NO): NO